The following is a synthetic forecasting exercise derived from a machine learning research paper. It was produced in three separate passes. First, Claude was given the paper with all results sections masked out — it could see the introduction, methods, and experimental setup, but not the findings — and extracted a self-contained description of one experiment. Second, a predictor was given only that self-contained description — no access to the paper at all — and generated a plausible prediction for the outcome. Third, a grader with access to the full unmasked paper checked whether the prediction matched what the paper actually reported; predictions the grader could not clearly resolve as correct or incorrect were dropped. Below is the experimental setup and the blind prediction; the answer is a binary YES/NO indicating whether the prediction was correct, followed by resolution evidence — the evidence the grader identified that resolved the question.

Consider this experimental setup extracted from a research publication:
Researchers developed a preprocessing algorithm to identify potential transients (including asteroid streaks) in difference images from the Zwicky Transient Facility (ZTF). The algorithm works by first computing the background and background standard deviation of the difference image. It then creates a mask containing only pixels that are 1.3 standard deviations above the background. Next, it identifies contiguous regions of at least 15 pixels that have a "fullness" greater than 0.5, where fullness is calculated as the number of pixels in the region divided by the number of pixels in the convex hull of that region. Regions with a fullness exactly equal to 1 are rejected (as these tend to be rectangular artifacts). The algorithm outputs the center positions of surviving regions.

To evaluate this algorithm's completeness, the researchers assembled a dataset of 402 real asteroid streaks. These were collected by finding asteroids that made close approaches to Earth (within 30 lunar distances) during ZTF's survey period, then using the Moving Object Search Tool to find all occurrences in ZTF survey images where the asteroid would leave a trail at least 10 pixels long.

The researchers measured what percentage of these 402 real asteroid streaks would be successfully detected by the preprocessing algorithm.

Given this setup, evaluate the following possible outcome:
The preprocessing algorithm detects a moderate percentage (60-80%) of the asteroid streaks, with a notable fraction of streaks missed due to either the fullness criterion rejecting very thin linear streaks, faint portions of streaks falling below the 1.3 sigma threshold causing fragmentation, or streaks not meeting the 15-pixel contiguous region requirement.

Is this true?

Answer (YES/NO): NO